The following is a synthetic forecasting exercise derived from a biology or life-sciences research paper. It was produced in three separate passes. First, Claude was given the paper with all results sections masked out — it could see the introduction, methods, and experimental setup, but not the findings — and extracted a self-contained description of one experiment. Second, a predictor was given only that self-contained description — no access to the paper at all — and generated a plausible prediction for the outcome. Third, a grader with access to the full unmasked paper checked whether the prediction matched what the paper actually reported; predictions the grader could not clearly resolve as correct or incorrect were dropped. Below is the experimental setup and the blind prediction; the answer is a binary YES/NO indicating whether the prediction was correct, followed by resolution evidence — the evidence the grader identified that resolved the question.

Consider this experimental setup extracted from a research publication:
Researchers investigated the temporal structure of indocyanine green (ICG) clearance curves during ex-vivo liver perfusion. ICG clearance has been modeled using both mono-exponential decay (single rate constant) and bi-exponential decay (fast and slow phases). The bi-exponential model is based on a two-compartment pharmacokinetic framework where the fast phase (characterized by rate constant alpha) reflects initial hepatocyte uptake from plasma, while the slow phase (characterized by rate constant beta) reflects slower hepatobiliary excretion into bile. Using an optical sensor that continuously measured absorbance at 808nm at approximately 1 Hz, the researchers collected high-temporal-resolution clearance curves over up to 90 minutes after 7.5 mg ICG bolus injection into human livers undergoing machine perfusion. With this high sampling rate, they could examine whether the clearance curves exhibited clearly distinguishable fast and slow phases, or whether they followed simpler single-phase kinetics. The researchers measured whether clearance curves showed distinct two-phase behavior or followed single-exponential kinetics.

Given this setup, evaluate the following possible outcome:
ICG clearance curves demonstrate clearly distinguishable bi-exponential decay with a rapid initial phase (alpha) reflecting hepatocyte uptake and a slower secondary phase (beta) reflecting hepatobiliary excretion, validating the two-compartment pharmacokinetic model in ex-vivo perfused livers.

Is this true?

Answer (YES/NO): YES